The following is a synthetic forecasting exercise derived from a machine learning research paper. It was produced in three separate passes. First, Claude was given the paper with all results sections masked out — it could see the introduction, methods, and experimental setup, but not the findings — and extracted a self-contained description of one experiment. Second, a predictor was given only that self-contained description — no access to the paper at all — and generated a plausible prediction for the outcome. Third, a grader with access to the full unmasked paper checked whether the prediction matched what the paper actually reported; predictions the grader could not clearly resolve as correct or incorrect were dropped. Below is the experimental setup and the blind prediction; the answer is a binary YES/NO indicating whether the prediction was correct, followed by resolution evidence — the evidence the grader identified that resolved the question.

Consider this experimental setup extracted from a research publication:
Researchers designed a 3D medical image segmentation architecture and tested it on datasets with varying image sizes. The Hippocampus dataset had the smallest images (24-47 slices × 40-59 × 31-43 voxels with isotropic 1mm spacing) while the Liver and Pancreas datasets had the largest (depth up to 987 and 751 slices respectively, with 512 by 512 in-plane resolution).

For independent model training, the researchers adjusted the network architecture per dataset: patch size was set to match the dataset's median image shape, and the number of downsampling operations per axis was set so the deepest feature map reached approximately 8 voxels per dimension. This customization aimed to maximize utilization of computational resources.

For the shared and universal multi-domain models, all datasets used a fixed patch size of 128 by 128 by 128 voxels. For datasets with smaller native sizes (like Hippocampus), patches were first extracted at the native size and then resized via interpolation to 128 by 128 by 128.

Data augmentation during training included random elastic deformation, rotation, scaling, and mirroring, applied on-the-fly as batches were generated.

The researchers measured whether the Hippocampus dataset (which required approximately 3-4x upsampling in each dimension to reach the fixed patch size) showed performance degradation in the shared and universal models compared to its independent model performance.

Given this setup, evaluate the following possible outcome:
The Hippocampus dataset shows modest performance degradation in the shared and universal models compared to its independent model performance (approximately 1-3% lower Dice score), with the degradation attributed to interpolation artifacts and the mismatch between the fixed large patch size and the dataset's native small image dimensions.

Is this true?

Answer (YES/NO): NO